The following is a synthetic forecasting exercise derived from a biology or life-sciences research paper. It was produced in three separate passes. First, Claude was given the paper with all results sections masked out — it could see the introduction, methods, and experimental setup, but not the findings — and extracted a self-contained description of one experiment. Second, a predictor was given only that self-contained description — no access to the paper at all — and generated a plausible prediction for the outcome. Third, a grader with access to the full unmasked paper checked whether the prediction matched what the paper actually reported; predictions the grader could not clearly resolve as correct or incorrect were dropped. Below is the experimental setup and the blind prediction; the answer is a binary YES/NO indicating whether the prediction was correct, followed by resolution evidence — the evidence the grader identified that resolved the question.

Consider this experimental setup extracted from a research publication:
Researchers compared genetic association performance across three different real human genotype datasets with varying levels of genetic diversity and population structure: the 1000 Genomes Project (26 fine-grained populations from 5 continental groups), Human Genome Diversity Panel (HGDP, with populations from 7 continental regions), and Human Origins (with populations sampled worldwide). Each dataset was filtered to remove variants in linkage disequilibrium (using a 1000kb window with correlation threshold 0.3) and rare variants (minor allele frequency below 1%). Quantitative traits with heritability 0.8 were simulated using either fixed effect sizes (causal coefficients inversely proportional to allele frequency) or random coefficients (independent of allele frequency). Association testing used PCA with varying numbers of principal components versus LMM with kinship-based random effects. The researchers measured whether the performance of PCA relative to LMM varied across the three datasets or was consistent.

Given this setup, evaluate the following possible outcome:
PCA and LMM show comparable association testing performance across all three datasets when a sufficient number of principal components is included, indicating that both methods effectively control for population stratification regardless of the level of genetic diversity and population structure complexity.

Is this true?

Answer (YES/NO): NO